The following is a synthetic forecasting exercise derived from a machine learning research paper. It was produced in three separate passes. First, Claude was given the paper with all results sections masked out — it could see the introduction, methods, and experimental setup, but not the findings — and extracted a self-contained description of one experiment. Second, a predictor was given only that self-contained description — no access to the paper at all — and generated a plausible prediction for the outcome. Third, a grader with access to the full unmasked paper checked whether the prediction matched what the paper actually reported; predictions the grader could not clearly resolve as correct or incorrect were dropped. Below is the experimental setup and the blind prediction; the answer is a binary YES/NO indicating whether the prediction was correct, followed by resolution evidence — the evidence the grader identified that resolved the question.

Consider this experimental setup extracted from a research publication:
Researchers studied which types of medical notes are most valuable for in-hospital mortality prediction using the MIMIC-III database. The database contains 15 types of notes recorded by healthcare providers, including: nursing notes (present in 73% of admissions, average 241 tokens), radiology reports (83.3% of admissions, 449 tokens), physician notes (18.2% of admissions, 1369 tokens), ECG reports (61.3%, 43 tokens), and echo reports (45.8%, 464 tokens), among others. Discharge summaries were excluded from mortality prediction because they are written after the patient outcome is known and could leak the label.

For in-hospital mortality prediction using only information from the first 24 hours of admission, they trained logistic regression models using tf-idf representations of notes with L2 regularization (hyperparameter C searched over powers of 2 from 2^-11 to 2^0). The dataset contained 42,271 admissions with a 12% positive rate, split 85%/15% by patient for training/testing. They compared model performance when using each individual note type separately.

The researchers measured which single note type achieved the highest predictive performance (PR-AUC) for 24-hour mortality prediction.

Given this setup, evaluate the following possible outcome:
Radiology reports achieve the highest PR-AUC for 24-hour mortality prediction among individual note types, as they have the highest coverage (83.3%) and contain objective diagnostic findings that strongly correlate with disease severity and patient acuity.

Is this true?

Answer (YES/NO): NO